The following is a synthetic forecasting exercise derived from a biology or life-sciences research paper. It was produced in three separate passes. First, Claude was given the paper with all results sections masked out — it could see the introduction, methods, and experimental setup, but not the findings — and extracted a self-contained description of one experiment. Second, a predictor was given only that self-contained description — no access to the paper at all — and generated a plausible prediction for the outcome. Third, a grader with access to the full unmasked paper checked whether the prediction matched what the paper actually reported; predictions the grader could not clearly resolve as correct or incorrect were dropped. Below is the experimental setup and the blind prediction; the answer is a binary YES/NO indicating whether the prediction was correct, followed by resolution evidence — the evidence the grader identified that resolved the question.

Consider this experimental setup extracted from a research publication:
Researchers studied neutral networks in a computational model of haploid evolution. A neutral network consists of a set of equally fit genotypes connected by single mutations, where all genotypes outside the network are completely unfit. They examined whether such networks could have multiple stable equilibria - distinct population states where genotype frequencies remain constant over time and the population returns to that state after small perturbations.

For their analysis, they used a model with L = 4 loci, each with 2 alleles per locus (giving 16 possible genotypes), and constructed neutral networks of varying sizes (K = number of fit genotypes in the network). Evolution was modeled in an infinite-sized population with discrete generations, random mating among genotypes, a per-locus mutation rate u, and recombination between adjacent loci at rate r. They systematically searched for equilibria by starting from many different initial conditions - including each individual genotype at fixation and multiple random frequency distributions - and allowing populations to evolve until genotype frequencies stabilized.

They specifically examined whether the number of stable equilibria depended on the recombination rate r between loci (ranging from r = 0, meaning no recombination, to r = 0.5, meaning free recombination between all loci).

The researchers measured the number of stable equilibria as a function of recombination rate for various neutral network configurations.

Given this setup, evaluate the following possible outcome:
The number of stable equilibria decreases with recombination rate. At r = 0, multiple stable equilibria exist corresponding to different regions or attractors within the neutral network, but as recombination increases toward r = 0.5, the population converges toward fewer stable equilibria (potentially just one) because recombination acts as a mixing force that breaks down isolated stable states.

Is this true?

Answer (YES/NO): NO